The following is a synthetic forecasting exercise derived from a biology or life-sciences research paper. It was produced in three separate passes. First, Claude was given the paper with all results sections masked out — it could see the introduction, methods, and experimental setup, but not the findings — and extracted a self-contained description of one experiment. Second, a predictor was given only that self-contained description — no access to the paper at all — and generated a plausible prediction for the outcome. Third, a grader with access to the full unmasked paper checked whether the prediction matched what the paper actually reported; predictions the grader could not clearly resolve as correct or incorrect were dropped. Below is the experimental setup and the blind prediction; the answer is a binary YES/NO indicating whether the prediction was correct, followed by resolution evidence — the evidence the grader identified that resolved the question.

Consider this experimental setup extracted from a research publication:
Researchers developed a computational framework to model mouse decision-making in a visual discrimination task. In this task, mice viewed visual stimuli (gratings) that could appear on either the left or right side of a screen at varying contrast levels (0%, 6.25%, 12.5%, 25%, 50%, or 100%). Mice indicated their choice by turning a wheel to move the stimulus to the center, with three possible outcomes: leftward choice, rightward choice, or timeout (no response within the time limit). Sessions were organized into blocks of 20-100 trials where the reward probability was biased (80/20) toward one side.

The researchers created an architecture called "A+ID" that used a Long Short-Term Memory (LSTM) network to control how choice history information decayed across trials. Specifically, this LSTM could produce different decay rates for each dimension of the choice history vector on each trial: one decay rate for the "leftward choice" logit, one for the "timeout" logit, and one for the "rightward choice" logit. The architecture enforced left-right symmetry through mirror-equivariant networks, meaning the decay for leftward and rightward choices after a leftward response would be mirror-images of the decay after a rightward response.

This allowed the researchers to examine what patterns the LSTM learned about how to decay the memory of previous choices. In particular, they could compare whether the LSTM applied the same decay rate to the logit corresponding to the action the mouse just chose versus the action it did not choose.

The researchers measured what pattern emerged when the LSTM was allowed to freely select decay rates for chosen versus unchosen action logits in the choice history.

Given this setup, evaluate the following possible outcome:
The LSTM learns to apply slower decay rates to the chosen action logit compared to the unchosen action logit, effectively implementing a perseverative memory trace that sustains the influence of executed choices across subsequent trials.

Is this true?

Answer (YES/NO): NO